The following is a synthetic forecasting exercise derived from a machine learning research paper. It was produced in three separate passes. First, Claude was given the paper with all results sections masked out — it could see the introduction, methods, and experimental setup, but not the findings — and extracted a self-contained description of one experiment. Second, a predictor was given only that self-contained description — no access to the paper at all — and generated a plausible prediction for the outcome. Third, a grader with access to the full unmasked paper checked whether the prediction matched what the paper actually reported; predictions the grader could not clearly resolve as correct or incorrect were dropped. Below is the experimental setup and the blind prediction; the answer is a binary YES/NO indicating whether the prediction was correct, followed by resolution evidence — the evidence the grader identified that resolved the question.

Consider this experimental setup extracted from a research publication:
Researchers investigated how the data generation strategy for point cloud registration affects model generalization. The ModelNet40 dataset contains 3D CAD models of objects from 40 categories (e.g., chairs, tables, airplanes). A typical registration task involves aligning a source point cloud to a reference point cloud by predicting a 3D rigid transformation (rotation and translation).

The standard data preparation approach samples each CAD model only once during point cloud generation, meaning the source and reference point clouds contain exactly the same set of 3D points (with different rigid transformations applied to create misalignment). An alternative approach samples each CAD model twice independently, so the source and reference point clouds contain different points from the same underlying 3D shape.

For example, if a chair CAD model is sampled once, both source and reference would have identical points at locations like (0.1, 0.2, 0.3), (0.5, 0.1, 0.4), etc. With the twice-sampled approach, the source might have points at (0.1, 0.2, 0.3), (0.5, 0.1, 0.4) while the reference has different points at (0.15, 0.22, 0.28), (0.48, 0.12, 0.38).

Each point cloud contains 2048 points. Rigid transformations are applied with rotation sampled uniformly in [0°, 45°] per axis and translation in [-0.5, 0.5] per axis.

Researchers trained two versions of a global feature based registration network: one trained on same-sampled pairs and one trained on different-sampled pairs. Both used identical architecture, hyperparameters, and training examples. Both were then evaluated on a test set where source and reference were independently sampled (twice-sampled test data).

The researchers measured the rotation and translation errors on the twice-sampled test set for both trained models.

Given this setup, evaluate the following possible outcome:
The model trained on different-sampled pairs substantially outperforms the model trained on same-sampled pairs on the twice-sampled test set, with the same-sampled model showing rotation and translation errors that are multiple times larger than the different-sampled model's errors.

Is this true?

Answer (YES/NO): YES